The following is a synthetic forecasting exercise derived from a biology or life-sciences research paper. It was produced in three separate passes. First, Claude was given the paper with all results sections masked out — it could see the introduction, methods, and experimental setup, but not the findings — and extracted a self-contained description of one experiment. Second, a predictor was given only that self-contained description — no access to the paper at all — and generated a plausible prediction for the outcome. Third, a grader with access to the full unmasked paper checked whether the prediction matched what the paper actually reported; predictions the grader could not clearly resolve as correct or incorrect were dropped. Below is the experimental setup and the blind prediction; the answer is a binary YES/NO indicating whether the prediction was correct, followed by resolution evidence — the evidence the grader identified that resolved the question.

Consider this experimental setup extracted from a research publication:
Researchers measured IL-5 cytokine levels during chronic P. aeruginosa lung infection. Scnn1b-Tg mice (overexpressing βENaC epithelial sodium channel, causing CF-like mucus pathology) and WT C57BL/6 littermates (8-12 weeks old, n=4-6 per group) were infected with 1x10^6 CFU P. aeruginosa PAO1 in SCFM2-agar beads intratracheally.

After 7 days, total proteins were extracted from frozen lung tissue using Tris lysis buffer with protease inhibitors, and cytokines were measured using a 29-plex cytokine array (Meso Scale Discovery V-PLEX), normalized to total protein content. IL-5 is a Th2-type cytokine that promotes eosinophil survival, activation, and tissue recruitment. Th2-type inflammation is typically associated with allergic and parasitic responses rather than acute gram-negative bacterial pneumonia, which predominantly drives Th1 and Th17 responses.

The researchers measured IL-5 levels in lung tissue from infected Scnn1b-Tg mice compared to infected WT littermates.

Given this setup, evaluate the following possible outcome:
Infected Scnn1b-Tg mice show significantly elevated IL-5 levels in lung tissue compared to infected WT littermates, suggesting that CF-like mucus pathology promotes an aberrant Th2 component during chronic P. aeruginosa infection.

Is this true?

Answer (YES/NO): YES